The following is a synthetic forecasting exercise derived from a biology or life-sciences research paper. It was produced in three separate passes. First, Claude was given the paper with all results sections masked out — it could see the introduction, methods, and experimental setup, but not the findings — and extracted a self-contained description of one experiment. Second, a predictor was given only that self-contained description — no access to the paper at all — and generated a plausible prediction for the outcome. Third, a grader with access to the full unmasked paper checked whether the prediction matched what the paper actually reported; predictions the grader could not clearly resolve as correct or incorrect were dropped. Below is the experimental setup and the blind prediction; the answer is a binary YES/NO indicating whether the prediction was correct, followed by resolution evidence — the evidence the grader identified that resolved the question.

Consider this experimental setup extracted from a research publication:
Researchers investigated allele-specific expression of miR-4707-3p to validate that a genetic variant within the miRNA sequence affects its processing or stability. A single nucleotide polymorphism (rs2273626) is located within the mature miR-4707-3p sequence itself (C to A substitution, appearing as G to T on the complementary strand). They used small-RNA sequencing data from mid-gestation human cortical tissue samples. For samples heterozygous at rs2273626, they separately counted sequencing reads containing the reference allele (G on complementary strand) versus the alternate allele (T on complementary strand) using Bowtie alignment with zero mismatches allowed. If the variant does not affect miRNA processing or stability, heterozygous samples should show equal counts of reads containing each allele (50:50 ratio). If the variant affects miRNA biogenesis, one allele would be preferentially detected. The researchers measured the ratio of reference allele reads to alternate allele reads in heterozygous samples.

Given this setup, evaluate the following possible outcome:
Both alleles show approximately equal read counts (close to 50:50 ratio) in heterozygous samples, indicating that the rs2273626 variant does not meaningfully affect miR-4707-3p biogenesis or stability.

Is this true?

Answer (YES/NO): NO